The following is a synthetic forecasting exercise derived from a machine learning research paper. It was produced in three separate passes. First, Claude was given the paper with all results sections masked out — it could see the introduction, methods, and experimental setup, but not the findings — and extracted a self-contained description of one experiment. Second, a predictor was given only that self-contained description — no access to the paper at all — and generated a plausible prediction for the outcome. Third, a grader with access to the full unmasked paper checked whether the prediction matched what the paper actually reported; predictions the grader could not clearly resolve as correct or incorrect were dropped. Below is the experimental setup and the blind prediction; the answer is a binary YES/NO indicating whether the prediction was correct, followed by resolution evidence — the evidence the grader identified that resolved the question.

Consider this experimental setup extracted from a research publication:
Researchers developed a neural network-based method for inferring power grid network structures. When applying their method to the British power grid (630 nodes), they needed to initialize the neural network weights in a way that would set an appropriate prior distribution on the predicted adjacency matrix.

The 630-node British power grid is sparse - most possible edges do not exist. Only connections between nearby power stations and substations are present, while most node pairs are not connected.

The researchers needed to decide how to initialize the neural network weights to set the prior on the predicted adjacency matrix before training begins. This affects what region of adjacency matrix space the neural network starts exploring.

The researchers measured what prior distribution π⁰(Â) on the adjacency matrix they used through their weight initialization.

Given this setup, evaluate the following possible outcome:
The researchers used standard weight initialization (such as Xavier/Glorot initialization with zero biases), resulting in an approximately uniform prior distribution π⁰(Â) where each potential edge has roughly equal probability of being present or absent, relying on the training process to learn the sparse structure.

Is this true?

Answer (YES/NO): NO